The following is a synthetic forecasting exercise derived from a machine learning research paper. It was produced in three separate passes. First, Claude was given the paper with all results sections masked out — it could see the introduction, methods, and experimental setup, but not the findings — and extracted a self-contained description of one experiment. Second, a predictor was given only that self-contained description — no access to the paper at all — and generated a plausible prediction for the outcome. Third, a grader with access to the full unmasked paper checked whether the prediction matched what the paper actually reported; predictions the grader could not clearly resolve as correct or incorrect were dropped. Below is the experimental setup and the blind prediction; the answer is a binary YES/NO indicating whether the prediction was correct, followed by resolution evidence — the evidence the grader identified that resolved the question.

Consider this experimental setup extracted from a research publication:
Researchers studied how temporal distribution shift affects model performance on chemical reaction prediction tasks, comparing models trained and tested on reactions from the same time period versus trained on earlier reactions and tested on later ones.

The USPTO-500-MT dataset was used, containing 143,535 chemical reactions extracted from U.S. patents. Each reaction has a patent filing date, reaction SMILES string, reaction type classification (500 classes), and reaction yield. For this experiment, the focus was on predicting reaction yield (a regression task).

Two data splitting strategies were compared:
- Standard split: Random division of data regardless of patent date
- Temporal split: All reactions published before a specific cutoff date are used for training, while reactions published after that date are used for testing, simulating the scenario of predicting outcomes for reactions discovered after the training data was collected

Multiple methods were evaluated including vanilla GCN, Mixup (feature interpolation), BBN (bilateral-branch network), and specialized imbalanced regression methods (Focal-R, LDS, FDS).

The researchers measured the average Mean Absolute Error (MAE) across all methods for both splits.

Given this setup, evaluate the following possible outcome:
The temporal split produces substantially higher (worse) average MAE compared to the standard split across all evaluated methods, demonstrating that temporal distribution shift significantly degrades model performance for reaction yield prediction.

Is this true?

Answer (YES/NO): NO